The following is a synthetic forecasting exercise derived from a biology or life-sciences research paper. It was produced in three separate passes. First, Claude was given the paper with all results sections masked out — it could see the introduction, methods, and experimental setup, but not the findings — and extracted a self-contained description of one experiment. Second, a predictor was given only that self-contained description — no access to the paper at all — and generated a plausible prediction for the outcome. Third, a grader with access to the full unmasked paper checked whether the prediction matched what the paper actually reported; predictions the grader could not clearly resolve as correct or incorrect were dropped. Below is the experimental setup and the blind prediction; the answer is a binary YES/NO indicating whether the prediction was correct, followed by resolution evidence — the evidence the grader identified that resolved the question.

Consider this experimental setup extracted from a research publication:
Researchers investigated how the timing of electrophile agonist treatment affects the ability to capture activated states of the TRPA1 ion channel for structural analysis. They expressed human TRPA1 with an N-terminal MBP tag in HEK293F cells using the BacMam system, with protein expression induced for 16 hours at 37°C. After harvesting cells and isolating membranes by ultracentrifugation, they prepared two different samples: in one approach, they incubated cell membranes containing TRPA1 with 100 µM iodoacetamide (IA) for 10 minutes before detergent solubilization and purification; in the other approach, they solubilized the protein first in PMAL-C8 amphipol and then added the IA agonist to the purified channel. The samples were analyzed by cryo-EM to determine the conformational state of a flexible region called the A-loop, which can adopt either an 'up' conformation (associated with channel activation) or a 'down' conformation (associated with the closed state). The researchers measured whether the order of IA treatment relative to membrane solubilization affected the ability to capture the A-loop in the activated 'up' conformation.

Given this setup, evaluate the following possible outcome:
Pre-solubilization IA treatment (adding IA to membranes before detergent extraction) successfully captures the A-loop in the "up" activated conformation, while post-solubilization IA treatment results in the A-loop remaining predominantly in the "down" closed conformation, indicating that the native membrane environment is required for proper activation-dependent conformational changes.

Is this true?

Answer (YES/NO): YES